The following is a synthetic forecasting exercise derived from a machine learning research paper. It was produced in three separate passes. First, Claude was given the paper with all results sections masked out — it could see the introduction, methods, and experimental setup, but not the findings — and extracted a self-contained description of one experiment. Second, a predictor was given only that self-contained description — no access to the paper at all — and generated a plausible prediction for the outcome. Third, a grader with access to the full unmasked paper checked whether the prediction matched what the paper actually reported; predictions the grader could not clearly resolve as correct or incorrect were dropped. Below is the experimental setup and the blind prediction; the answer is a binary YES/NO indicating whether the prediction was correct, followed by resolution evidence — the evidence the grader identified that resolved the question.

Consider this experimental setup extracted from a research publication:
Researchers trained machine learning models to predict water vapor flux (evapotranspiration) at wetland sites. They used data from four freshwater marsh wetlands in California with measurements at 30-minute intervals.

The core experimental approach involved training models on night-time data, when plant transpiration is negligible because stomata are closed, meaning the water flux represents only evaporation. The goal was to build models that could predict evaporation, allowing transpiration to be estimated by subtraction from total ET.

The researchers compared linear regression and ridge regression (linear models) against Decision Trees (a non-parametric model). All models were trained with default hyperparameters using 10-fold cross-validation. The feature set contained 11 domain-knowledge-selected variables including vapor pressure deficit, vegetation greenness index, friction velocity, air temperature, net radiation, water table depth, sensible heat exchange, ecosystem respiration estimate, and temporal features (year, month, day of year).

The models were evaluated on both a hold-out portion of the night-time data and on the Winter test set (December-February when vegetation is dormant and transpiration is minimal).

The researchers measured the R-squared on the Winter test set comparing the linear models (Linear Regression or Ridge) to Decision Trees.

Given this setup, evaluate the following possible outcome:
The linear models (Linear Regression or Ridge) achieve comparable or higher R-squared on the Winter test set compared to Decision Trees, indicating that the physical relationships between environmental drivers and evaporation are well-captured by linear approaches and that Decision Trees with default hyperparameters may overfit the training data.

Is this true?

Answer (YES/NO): YES